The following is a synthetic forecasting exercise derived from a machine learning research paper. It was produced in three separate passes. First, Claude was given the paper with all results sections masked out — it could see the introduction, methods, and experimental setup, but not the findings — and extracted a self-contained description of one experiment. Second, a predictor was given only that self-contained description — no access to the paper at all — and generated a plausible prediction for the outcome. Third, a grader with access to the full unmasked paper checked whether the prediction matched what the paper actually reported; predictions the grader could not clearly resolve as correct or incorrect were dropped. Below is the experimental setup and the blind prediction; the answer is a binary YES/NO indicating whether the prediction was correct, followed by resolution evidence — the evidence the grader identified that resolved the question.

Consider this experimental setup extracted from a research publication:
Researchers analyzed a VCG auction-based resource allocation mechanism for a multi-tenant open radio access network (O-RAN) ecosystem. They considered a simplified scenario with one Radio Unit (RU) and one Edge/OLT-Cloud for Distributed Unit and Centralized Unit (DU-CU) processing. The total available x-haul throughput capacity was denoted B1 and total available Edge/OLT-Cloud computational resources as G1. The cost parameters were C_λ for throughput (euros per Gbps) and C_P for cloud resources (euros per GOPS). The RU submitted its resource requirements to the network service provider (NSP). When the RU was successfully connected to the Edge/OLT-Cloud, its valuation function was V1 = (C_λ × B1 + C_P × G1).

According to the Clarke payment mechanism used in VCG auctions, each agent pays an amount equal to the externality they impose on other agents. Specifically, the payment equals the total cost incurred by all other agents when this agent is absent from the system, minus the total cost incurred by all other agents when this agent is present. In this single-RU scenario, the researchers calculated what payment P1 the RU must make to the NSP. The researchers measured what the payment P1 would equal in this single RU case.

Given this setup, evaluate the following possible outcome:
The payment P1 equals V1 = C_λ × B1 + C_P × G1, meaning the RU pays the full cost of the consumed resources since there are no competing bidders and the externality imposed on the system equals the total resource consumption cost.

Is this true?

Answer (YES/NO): YES